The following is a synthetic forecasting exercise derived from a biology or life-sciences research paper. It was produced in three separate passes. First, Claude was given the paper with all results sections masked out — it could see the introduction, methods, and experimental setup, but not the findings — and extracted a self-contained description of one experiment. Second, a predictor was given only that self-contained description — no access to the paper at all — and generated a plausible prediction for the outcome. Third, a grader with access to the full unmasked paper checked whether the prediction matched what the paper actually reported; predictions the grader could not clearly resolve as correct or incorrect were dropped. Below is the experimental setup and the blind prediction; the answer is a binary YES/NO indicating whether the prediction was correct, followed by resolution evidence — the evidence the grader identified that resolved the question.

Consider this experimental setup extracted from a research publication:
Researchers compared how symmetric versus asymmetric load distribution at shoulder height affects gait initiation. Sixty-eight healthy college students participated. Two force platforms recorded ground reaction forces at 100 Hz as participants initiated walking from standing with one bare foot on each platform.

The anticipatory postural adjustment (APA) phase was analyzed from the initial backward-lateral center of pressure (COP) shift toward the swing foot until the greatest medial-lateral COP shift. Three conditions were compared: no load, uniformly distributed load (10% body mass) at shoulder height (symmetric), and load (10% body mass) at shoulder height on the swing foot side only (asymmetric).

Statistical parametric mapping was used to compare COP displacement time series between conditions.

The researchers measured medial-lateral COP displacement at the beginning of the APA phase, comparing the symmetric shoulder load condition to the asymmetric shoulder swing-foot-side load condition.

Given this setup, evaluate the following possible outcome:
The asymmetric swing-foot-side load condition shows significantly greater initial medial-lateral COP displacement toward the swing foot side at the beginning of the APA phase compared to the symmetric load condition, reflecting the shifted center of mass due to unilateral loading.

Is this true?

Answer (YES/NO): NO